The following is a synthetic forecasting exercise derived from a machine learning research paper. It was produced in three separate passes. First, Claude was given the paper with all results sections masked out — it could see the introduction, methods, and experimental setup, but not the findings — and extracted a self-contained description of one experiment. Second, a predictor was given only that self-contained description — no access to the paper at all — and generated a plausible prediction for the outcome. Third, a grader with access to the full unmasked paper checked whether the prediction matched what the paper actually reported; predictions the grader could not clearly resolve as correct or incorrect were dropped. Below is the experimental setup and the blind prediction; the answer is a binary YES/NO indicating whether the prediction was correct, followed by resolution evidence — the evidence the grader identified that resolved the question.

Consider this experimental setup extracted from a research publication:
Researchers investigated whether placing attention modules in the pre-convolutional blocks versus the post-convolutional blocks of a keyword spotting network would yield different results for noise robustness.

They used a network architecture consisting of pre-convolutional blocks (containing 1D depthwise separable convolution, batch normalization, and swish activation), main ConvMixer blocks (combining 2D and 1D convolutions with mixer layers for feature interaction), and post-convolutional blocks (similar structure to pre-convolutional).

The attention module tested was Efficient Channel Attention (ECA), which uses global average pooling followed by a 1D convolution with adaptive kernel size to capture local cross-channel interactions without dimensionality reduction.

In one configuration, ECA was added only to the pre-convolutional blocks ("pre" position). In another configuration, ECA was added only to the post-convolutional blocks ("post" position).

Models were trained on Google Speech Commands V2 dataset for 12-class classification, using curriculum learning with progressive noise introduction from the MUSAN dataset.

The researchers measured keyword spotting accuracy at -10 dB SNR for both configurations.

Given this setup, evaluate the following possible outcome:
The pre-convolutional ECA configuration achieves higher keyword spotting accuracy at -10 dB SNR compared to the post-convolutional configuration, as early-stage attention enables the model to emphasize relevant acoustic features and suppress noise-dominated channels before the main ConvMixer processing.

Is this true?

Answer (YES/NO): NO